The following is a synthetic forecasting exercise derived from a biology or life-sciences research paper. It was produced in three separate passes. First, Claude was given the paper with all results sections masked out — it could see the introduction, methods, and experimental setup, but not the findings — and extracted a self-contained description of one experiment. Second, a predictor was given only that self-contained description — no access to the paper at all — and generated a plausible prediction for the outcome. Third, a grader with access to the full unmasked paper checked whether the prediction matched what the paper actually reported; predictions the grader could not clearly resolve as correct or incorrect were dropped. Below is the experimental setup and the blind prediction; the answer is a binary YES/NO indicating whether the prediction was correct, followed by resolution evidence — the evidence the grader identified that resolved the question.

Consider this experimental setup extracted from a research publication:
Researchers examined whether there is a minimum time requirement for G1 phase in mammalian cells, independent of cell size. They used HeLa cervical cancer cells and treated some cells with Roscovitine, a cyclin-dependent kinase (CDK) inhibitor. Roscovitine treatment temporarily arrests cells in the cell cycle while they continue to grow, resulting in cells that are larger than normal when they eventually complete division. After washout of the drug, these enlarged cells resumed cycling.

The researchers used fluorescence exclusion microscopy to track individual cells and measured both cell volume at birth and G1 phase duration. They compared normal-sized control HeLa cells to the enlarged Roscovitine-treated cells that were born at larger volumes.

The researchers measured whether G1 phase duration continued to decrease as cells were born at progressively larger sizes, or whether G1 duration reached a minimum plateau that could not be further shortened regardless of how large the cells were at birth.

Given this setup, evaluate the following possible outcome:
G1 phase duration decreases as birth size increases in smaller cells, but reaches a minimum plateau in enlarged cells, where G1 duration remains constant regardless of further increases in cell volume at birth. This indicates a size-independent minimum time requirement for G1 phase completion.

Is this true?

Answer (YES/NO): YES